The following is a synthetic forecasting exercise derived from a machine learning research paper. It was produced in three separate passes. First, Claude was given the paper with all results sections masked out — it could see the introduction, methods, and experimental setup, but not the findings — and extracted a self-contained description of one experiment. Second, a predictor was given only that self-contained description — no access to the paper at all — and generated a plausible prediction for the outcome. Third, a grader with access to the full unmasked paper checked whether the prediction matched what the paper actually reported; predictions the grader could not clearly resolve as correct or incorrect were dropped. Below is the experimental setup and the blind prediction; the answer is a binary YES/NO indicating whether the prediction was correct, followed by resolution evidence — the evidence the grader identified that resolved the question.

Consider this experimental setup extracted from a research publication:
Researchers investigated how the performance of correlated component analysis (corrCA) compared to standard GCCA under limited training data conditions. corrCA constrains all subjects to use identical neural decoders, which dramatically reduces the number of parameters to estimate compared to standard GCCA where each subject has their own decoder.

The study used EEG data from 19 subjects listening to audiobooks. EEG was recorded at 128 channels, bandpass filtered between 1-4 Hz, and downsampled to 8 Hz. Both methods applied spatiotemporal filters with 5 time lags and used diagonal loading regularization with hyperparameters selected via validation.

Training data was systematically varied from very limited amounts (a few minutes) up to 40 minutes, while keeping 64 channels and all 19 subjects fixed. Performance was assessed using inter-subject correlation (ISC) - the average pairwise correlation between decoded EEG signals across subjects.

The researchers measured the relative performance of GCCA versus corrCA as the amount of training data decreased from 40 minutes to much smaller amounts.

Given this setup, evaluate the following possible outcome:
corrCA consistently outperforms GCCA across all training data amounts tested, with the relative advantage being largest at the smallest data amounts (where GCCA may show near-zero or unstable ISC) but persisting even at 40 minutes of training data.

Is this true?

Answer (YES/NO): NO